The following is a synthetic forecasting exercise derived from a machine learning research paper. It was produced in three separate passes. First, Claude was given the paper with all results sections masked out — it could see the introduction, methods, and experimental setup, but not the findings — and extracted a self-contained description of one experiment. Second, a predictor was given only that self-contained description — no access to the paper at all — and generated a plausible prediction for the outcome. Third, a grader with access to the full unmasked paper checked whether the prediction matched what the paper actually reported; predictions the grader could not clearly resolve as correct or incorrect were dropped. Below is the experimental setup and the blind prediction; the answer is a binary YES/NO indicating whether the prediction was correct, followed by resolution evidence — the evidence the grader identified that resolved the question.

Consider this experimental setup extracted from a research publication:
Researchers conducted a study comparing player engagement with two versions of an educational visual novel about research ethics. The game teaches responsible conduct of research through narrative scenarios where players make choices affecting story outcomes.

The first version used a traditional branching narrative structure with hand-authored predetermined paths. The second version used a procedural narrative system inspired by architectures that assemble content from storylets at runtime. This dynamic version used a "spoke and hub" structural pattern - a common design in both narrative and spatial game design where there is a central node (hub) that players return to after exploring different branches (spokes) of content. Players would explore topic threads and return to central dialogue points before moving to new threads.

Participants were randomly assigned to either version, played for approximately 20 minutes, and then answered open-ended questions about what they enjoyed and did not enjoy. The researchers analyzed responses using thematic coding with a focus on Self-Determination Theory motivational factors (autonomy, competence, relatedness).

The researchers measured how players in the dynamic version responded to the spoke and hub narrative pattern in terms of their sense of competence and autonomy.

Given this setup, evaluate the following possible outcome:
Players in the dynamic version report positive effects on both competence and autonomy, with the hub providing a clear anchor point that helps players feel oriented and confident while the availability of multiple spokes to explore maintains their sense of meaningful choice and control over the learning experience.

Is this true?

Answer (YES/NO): NO